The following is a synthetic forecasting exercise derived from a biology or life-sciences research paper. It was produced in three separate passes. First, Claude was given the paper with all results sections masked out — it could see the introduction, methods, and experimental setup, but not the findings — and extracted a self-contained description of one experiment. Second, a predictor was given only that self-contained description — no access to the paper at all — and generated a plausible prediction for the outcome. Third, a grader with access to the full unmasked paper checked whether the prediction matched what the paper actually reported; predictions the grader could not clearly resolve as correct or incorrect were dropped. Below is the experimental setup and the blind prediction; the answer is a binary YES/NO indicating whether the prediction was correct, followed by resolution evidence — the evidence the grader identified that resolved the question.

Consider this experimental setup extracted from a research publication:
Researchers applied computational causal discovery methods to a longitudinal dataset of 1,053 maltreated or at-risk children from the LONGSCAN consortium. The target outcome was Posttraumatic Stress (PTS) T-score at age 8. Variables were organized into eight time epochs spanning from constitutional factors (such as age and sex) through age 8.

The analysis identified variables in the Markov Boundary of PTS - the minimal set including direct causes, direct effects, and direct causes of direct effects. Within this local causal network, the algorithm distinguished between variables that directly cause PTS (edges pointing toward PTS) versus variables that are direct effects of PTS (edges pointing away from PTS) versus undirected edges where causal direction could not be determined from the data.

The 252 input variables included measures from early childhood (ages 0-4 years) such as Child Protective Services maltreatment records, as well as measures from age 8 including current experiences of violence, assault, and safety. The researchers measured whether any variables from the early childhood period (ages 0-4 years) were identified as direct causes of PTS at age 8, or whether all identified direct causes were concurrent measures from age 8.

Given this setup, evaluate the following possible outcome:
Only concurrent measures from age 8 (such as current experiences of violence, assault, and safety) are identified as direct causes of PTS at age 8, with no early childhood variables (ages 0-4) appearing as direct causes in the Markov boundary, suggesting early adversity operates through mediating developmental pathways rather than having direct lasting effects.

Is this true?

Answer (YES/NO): NO